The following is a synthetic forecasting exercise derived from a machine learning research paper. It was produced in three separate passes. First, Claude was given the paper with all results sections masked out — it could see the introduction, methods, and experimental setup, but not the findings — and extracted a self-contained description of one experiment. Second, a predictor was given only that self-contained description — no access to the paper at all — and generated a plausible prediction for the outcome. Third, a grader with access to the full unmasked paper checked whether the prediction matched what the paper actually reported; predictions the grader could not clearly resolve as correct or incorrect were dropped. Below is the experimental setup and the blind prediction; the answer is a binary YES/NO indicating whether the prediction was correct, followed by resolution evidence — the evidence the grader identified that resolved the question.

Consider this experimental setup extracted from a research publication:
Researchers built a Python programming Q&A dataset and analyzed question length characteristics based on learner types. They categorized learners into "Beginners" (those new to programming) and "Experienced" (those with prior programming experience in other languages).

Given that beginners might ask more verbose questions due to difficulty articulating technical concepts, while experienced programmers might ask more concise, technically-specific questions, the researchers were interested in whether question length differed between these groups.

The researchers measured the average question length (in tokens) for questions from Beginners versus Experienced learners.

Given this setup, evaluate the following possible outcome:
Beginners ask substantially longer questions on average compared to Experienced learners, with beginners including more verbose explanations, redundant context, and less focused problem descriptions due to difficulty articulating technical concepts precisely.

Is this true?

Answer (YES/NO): NO